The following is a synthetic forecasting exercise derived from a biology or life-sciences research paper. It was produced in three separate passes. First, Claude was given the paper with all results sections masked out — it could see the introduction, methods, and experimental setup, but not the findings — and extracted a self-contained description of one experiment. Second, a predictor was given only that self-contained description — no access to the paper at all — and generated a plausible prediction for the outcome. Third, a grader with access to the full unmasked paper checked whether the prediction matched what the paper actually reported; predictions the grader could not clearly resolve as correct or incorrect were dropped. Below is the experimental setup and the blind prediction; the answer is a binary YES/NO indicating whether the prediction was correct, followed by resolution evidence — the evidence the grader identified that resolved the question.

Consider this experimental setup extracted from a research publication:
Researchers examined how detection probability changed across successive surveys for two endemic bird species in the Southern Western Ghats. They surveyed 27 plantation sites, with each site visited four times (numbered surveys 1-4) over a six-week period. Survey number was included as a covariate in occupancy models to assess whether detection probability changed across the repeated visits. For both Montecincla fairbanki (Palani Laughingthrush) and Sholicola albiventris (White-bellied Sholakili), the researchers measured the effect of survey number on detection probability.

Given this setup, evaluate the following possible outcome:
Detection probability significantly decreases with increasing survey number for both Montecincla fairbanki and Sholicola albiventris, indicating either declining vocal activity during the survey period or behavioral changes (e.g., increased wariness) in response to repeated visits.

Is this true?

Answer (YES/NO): NO